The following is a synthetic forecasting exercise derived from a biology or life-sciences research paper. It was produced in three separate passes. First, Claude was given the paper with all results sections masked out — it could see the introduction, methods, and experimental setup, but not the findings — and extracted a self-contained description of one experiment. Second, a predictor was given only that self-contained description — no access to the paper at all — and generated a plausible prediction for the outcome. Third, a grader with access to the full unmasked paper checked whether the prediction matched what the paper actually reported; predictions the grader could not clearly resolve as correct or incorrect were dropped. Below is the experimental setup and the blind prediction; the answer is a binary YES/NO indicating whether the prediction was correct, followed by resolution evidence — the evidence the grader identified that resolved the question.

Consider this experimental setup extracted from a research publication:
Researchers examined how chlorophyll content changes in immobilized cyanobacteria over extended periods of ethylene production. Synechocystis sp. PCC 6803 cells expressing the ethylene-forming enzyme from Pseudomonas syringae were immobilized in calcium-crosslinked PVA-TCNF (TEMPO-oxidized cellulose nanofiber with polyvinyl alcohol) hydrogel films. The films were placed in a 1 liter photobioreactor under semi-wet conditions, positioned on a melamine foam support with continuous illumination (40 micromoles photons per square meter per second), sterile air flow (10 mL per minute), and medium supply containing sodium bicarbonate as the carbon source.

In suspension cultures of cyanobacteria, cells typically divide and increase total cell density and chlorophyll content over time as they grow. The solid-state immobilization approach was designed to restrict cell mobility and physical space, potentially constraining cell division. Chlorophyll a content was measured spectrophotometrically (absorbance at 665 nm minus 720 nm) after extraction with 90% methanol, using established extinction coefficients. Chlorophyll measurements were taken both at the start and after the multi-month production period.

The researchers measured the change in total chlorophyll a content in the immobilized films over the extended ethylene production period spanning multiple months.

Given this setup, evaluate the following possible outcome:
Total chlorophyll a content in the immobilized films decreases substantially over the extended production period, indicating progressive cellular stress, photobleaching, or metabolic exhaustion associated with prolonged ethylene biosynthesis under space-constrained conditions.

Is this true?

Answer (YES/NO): YES